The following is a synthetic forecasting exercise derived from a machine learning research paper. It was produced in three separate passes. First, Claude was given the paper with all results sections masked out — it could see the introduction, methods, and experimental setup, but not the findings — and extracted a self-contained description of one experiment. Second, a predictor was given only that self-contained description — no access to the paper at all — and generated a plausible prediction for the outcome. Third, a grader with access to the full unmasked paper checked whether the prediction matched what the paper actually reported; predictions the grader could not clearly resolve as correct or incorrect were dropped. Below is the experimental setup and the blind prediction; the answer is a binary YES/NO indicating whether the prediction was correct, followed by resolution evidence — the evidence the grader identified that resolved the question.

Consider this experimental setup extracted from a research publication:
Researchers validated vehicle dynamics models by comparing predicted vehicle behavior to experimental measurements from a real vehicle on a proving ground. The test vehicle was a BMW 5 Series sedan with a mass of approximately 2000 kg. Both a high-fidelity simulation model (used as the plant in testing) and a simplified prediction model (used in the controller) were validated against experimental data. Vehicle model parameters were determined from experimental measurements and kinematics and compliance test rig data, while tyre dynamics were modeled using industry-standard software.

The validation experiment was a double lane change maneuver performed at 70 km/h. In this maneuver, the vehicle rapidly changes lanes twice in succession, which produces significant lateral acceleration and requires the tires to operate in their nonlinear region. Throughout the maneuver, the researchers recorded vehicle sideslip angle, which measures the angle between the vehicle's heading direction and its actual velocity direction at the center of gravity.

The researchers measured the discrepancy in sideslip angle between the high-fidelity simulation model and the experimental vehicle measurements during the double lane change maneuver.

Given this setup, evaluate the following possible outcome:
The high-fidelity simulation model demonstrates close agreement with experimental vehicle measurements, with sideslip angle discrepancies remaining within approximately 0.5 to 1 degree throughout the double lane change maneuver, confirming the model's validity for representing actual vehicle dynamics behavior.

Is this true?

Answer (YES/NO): NO